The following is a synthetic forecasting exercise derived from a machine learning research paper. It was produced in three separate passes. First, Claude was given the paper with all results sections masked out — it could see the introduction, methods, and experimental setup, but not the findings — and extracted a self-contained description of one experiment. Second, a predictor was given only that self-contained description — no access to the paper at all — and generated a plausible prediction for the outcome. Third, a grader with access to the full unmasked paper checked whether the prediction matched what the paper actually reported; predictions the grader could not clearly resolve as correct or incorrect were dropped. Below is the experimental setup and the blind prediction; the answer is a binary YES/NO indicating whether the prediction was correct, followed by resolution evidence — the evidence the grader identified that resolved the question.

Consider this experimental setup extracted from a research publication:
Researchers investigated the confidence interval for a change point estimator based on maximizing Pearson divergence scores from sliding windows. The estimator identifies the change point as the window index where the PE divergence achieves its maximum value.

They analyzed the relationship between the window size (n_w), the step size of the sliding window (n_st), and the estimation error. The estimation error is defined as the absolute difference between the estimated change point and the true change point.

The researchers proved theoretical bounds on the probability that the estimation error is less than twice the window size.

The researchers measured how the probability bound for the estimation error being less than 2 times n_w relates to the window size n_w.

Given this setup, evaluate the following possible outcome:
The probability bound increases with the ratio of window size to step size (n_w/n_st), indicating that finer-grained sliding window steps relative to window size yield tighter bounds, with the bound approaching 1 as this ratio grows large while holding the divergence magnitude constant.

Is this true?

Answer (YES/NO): NO